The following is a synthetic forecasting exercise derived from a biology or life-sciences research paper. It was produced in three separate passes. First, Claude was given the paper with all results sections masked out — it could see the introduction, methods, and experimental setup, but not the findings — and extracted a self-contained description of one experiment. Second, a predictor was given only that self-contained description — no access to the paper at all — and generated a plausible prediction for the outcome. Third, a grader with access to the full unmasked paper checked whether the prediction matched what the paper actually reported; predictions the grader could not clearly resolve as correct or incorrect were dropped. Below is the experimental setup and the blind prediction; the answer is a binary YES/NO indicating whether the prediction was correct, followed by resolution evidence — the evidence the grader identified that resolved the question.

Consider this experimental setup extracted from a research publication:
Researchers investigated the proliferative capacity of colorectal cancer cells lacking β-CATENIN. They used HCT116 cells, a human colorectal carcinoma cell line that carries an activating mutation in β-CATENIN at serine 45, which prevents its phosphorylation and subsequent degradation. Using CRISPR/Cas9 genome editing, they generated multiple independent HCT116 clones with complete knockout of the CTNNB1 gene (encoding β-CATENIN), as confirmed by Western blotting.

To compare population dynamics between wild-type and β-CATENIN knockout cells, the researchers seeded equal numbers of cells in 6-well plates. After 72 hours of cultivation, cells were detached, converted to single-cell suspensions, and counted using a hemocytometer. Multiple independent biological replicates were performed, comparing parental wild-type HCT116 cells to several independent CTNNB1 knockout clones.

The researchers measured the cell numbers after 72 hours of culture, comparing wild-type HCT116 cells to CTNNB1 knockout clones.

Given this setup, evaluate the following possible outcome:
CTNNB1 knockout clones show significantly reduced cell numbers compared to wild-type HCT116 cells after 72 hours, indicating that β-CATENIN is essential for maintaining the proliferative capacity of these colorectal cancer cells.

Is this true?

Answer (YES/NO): NO